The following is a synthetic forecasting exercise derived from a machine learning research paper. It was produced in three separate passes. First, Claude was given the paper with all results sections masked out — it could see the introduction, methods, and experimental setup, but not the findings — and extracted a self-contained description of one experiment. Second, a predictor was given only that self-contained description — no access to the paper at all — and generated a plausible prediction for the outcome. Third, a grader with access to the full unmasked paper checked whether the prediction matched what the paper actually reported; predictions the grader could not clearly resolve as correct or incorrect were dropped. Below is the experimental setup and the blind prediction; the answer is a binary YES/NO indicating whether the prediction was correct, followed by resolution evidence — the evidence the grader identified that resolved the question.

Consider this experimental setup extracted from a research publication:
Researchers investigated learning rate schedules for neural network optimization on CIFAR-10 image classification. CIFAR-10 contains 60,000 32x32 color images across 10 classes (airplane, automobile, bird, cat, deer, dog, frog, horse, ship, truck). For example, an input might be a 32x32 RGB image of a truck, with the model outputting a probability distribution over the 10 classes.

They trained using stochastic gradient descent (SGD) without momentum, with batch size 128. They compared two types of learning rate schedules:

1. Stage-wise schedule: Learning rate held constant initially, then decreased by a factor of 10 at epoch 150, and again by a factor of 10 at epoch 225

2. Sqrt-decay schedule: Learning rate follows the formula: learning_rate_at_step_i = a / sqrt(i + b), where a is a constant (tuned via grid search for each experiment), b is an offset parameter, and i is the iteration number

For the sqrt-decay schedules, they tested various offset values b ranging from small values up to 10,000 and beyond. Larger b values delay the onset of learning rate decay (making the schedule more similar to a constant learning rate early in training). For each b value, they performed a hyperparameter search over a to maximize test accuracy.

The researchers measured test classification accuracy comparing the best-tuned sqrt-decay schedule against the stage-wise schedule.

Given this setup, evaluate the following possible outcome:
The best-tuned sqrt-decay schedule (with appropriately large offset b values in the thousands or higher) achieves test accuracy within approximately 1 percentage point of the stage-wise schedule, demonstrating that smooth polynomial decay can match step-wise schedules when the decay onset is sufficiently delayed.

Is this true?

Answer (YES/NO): NO